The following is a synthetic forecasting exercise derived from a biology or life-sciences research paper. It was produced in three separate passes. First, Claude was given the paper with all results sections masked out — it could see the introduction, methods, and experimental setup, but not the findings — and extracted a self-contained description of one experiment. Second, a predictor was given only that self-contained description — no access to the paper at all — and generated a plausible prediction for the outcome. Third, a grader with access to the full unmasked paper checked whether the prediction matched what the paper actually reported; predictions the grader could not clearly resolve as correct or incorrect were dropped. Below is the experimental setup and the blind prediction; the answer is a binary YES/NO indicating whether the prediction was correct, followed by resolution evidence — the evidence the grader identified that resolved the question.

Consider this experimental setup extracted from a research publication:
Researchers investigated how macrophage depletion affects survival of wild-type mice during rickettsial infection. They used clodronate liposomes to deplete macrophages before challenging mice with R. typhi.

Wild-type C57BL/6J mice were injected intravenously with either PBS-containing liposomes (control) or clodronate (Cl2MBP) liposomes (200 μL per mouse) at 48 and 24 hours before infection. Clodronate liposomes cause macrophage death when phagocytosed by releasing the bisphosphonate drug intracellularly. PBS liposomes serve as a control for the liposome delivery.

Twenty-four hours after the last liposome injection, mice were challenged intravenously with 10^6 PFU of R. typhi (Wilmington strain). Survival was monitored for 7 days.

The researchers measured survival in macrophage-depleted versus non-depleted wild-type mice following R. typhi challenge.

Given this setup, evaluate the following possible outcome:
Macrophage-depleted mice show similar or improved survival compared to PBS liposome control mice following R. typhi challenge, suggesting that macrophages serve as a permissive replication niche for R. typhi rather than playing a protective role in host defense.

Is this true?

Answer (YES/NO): NO